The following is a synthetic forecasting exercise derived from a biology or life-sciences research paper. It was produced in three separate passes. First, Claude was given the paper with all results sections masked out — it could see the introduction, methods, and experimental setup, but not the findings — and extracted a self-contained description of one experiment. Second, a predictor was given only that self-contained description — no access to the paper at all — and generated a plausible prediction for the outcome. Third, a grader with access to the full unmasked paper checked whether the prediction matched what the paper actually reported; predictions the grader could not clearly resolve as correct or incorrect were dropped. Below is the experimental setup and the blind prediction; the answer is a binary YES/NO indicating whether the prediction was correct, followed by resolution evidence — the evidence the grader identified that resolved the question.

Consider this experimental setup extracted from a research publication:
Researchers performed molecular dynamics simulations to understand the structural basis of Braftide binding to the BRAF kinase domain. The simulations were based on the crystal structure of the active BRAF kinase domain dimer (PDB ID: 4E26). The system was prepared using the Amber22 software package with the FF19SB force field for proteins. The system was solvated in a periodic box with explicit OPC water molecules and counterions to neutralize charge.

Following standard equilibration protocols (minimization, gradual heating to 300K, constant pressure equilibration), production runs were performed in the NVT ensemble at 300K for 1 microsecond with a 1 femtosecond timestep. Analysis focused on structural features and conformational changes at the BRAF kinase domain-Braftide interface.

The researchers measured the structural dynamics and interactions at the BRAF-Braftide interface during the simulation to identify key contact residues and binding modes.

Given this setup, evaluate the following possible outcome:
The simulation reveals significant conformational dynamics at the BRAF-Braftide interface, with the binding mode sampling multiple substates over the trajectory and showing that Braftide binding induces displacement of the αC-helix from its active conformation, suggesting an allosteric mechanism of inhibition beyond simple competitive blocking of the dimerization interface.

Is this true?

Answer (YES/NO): NO